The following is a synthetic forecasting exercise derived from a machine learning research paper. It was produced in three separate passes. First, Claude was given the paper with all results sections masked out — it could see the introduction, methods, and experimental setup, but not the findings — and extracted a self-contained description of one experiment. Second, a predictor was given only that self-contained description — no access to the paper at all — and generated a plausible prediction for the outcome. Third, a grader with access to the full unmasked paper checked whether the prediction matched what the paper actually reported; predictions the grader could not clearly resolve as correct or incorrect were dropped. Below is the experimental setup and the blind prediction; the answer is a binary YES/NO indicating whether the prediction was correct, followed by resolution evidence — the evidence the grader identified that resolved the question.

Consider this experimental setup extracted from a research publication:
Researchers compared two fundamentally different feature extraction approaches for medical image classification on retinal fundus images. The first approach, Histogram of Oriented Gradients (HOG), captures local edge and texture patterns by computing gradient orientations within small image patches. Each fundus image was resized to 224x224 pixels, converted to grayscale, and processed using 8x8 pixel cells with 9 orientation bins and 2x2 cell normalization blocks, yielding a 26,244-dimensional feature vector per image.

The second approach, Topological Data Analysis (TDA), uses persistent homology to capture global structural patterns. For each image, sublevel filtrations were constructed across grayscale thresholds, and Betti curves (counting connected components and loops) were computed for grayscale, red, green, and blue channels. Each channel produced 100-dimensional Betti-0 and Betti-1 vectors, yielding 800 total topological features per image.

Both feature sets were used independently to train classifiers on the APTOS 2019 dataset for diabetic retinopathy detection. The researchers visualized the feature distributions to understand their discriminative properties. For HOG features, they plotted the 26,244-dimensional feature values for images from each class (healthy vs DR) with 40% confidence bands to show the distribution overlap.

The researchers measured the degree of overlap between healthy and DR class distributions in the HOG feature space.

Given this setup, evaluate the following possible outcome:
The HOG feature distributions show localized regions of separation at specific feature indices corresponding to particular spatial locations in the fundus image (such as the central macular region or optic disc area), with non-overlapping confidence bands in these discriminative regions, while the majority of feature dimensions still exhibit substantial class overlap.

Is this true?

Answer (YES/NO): NO